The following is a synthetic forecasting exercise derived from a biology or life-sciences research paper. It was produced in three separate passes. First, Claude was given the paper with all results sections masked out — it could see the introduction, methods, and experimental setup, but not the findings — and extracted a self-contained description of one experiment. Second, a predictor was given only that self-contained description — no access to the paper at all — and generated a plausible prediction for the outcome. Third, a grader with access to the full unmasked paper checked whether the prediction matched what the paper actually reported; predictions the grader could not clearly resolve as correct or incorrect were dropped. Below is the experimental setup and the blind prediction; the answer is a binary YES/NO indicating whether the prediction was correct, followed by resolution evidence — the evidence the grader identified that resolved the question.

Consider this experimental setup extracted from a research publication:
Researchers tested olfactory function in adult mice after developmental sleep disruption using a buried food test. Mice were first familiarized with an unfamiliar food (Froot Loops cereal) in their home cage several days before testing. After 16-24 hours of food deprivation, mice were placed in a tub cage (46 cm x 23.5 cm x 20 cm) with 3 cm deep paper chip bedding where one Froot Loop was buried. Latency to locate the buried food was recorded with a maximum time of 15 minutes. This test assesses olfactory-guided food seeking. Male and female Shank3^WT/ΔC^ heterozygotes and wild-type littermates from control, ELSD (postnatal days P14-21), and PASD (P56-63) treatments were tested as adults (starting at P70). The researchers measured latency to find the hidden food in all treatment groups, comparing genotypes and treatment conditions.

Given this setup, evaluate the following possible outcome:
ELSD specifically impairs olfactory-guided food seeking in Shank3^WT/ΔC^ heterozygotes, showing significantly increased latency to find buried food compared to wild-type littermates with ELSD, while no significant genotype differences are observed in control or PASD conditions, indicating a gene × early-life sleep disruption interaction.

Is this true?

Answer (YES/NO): NO